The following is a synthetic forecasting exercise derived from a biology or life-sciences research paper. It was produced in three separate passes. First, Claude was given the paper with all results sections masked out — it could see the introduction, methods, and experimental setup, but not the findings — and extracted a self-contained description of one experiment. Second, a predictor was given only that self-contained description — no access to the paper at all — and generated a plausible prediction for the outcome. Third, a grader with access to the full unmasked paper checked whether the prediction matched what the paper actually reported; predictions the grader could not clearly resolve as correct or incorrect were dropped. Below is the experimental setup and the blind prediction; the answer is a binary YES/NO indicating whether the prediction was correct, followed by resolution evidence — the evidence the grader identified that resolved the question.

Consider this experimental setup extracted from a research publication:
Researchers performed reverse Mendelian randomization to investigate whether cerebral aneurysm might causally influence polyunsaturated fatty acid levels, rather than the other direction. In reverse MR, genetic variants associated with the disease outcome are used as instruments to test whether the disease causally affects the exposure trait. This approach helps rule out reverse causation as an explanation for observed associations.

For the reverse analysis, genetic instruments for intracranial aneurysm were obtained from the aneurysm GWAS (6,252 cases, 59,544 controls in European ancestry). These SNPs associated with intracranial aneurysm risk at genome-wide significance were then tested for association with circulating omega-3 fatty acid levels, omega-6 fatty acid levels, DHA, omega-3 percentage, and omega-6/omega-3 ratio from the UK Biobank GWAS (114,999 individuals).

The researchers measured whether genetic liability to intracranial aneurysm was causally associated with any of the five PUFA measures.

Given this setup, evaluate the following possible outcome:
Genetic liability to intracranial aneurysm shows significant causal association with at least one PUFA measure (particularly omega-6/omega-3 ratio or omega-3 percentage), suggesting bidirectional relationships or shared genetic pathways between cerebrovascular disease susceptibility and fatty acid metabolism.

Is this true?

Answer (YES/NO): NO